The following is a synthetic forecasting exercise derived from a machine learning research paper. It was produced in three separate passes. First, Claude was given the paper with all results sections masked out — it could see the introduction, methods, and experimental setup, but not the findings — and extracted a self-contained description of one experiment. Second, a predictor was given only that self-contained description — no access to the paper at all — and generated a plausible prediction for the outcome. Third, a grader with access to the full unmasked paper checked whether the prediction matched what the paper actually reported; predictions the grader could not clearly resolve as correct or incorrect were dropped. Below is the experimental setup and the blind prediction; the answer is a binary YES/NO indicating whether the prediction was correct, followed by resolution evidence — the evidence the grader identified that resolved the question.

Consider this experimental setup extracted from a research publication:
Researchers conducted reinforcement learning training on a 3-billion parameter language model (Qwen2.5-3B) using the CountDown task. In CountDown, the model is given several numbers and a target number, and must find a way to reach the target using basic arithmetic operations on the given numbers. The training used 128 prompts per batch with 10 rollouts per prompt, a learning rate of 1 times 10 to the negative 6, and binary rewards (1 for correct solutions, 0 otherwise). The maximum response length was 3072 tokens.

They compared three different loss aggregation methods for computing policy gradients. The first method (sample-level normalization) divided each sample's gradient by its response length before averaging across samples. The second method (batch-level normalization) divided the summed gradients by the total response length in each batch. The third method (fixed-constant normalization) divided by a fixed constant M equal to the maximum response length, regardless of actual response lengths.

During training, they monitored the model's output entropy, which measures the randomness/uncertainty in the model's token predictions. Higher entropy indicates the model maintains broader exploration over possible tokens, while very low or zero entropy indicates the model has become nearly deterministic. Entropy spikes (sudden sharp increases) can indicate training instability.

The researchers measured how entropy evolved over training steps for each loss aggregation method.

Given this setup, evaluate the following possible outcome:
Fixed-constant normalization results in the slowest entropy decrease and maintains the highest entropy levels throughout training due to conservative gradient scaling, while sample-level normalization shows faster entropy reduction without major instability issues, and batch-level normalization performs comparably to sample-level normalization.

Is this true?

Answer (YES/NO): NO